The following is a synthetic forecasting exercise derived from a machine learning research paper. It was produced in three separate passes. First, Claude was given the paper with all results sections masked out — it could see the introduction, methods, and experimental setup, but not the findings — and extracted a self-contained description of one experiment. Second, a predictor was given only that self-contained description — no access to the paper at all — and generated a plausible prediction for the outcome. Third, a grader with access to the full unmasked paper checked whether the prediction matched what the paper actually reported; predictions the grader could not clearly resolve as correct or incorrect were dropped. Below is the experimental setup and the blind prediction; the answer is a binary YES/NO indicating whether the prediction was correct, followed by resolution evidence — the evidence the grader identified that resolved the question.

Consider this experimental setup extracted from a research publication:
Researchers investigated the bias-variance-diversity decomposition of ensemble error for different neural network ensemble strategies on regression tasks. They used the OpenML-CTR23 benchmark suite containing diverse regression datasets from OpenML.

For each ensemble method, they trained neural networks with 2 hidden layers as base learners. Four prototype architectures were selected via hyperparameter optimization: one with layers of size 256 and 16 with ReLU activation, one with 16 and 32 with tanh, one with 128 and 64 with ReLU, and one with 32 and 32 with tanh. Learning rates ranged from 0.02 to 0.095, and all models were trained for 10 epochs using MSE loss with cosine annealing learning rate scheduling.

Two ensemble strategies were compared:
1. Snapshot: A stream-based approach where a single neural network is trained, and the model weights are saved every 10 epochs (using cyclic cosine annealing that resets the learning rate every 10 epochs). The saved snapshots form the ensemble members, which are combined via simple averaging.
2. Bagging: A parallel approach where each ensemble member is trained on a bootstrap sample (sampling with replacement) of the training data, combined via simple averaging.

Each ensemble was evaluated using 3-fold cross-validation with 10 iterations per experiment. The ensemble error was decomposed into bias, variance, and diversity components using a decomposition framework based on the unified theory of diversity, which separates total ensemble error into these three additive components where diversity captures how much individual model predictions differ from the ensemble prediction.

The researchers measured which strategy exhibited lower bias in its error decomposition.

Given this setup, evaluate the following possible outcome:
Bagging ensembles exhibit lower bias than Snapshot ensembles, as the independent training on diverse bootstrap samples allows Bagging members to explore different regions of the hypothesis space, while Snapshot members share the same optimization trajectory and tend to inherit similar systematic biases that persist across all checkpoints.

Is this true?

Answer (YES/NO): NO